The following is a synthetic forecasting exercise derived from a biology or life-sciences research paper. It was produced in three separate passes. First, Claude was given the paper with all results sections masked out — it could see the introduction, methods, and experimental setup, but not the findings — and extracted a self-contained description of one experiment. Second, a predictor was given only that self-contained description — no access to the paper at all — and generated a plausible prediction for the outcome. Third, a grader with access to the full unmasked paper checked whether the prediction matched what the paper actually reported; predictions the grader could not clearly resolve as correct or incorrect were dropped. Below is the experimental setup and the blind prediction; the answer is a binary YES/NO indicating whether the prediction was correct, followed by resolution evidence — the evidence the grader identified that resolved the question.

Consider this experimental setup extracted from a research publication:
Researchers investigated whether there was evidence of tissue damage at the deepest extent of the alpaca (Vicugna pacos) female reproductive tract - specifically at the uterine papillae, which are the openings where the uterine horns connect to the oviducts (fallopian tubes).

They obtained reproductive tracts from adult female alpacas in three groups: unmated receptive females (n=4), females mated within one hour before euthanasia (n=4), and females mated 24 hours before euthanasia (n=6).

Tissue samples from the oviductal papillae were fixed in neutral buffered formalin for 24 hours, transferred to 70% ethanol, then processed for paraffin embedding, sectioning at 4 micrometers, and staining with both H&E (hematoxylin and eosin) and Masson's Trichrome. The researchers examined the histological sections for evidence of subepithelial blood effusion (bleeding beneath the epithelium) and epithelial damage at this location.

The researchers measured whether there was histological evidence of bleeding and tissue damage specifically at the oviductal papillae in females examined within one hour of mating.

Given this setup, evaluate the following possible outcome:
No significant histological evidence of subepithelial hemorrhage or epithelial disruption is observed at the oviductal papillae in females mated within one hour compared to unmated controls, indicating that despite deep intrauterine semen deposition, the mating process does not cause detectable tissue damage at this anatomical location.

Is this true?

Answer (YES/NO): NO